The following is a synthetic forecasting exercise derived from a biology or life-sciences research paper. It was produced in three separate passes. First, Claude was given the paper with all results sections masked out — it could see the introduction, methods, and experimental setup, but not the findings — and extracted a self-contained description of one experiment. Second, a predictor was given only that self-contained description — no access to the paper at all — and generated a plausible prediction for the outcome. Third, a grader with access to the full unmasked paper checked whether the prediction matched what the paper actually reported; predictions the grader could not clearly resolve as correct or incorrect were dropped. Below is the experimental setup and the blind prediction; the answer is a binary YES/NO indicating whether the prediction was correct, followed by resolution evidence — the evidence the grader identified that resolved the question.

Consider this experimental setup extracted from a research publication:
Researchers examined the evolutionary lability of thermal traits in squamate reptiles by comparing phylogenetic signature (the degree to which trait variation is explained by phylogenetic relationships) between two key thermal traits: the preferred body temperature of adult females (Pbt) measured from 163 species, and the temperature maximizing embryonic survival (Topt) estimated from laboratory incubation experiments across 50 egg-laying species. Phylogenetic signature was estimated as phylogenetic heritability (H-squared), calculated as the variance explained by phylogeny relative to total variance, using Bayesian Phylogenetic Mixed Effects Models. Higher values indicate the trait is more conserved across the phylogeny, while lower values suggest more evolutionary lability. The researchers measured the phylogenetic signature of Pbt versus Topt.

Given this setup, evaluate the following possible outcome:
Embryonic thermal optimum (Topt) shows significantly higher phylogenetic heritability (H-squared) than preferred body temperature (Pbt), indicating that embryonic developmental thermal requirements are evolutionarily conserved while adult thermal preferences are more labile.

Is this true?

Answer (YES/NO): NO